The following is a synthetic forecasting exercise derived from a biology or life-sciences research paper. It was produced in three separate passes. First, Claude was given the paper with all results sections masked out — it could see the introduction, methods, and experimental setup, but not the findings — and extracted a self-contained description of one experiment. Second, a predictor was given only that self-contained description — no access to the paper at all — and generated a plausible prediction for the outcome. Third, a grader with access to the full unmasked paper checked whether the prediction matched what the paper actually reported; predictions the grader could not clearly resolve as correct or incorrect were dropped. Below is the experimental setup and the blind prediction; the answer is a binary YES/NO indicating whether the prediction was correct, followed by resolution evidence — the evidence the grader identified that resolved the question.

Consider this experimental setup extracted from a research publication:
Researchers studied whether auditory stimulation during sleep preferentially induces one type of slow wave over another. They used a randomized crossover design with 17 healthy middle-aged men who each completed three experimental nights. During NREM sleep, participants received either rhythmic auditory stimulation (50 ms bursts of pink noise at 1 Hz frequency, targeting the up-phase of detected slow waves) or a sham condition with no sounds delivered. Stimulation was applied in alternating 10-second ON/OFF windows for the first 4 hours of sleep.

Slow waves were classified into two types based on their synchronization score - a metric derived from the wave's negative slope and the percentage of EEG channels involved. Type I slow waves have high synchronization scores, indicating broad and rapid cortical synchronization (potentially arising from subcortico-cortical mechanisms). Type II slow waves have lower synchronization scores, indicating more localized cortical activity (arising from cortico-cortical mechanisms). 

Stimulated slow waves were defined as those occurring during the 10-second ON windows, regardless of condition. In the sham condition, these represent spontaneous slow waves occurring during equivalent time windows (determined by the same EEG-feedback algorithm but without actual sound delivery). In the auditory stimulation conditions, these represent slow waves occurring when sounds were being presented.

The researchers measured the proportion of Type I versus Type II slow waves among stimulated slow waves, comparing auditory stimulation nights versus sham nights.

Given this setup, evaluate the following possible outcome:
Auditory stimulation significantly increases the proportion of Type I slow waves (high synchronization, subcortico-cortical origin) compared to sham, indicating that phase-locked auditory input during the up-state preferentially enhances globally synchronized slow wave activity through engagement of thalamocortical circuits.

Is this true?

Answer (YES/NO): NO